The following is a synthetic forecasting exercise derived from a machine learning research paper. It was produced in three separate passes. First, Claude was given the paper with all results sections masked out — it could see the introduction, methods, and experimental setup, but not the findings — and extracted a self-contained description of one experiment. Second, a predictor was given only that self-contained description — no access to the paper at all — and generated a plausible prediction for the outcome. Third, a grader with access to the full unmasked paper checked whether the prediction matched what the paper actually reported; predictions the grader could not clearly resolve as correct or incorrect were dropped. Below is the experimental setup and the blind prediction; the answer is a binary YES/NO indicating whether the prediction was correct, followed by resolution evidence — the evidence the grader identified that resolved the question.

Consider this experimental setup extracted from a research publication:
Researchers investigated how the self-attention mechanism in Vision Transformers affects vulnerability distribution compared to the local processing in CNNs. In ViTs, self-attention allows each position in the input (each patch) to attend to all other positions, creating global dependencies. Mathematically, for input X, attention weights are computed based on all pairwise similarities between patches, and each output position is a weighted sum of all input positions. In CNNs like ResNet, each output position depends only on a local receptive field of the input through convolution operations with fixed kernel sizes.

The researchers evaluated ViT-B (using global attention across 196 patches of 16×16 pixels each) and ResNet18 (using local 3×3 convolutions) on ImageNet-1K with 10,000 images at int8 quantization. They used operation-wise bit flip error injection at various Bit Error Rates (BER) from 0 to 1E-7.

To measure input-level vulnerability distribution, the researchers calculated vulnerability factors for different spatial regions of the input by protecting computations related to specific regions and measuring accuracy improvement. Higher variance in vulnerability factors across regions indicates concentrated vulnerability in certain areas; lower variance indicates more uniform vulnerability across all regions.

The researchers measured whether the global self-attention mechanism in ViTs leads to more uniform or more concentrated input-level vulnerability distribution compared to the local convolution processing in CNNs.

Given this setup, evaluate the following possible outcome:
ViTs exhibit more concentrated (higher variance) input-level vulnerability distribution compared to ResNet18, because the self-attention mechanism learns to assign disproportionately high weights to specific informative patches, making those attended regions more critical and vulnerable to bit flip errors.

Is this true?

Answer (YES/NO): NO